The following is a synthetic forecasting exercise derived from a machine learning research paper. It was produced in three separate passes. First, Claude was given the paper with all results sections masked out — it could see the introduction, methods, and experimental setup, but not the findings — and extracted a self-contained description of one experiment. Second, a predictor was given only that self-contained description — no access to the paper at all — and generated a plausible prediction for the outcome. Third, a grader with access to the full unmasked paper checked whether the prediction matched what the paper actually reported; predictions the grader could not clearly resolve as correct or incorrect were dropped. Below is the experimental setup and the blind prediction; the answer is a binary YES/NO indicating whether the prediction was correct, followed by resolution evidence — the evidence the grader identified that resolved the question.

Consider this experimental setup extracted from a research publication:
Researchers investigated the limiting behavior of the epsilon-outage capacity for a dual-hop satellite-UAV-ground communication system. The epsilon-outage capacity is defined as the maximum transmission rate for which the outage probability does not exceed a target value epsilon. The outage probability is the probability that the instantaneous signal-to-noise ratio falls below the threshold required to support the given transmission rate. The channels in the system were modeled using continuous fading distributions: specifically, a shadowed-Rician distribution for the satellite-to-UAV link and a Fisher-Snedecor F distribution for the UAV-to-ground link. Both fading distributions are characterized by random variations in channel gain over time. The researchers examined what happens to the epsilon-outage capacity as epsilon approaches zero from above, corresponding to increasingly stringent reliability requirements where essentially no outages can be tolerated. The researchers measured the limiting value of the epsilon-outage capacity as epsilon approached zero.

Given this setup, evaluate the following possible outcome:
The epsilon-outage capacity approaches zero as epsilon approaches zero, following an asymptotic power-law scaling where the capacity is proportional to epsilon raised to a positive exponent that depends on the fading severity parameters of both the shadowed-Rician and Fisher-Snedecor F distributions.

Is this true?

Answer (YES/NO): NO